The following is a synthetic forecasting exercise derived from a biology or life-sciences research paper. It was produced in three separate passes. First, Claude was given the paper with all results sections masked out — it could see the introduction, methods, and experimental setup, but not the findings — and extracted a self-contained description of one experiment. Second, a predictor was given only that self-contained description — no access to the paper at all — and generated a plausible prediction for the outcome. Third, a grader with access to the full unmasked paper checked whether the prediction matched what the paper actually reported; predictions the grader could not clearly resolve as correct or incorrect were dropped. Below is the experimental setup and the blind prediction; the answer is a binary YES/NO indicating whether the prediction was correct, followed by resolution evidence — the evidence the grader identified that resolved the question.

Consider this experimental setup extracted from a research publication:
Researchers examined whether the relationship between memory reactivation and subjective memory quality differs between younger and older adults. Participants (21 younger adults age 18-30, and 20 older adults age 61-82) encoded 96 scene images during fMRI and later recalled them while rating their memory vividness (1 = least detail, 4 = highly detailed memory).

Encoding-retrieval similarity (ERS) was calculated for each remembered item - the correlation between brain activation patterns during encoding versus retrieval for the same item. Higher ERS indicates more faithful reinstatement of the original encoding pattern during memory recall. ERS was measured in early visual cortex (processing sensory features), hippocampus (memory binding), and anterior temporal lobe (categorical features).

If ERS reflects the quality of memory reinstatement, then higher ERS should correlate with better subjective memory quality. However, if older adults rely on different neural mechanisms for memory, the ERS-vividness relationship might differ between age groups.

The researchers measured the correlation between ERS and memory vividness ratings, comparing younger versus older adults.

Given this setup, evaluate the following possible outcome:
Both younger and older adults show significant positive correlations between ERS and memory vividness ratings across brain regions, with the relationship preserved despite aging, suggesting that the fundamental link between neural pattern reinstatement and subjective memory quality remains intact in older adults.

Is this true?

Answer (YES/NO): NO